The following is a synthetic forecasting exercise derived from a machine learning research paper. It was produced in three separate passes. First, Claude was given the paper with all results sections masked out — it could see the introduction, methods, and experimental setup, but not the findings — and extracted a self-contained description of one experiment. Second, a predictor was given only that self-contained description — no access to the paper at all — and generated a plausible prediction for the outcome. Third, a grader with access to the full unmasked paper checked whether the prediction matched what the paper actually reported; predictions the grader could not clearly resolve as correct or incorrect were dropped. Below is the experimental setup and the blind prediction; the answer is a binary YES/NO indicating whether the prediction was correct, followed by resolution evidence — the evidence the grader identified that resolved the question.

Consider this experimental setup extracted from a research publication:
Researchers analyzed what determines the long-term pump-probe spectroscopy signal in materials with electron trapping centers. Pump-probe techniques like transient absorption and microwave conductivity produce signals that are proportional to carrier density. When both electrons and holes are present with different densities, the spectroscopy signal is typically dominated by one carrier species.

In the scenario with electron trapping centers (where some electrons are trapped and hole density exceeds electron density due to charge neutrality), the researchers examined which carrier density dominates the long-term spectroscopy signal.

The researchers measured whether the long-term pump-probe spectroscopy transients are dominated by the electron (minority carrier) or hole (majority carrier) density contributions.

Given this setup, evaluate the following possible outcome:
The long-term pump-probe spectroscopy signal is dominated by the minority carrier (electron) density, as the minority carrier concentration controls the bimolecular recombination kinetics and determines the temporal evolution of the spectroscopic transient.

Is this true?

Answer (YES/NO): NO